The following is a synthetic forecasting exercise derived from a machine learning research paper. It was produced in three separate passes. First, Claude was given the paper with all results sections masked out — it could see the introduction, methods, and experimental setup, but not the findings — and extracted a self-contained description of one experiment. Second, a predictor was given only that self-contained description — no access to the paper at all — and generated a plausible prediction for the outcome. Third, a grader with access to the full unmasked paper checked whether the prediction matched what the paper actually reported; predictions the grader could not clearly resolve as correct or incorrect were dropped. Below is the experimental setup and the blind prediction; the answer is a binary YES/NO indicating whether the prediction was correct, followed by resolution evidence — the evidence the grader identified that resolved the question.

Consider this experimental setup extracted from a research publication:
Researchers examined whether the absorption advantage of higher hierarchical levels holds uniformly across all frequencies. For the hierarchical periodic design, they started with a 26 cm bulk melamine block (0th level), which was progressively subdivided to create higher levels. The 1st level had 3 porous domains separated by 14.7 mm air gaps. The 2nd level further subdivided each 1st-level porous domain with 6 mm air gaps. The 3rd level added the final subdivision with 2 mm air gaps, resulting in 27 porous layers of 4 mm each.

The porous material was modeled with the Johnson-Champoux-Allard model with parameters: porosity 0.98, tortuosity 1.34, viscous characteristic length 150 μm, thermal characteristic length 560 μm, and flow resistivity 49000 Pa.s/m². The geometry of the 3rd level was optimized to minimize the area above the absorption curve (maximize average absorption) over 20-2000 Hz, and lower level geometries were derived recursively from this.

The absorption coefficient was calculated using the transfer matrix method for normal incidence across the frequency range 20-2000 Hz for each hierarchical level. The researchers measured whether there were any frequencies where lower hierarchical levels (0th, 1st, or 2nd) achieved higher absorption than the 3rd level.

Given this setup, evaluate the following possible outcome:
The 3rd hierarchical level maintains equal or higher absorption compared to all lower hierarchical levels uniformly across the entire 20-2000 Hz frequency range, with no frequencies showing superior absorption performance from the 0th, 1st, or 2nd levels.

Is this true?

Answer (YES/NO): YES